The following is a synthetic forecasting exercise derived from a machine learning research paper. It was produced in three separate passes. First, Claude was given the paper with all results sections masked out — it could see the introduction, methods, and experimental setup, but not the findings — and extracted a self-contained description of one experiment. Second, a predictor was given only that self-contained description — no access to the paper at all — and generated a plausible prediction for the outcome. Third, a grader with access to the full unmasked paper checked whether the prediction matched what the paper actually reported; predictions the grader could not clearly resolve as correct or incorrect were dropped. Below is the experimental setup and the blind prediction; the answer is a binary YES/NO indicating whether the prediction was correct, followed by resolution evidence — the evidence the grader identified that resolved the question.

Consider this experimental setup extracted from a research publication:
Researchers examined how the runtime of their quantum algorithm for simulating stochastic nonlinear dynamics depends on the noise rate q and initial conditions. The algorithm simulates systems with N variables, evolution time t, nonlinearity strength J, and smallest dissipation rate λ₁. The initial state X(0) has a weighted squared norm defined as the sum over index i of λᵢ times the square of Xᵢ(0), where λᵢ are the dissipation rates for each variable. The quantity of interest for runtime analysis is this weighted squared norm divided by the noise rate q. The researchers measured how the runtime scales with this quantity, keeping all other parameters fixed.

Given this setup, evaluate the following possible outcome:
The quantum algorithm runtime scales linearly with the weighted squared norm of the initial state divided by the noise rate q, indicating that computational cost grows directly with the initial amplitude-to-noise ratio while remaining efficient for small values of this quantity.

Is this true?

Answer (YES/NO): NO